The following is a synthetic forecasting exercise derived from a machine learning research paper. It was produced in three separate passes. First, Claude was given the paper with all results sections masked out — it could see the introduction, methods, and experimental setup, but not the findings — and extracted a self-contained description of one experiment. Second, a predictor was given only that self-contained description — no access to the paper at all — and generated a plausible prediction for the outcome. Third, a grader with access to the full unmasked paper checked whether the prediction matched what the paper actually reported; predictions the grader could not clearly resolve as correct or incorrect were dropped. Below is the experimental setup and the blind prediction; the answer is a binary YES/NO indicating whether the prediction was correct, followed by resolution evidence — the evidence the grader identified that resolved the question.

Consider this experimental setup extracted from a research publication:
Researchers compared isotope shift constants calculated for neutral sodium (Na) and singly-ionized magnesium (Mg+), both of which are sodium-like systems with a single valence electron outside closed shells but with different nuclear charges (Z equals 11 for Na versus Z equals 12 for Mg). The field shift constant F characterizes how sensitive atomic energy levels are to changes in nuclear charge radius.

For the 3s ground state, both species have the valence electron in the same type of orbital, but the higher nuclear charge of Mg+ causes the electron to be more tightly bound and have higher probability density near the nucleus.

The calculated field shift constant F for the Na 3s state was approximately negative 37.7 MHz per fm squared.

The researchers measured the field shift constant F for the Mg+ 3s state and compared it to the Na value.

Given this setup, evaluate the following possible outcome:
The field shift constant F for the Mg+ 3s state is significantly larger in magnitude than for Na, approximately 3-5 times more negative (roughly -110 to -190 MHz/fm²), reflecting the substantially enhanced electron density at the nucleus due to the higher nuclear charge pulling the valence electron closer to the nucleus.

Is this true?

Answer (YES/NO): YES